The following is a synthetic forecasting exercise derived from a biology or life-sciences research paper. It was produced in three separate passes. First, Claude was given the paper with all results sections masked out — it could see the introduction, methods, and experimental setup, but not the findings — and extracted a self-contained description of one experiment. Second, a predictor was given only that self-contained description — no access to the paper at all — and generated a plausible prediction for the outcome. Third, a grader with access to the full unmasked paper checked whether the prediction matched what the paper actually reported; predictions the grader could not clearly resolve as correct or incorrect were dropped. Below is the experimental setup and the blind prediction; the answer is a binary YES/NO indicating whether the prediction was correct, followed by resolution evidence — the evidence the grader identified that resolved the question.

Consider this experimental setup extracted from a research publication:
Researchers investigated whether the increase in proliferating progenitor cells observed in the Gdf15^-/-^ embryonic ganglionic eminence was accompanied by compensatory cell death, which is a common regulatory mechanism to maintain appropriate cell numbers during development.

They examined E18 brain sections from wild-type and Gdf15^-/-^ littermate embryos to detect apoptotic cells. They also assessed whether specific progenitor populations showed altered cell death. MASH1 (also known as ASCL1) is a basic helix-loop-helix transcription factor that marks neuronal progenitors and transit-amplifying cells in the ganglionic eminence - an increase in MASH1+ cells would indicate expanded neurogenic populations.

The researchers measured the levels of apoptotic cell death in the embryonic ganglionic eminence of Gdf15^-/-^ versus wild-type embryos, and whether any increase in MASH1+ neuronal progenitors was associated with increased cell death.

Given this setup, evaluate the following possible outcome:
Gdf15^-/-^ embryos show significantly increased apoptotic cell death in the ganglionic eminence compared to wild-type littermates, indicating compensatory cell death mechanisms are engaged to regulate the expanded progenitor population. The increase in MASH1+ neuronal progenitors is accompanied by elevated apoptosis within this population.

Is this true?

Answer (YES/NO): NO